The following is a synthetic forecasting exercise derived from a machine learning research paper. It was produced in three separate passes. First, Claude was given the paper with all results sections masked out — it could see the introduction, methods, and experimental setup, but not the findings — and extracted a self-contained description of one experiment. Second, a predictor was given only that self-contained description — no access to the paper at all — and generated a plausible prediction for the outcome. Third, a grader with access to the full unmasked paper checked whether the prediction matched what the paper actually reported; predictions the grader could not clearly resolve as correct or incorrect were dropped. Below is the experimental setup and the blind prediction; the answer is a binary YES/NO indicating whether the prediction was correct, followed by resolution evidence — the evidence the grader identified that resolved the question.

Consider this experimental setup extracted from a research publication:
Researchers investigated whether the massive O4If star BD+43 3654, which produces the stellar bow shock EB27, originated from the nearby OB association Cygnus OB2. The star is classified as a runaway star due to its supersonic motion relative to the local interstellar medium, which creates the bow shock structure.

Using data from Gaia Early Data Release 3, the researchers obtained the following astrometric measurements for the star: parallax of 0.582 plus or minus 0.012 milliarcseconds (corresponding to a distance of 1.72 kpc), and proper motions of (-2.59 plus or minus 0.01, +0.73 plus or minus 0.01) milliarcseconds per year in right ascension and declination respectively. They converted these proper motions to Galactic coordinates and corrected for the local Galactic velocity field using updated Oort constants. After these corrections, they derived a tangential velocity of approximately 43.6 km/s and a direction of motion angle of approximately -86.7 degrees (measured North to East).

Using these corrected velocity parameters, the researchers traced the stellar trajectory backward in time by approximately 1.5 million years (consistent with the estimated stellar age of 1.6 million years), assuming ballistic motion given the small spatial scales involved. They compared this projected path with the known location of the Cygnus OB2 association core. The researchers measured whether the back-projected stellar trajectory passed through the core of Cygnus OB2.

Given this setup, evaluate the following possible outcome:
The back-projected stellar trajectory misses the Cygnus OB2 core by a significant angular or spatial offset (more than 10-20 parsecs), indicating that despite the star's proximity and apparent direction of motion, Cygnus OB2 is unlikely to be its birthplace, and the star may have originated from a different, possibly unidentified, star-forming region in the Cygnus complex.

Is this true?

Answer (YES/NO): NO